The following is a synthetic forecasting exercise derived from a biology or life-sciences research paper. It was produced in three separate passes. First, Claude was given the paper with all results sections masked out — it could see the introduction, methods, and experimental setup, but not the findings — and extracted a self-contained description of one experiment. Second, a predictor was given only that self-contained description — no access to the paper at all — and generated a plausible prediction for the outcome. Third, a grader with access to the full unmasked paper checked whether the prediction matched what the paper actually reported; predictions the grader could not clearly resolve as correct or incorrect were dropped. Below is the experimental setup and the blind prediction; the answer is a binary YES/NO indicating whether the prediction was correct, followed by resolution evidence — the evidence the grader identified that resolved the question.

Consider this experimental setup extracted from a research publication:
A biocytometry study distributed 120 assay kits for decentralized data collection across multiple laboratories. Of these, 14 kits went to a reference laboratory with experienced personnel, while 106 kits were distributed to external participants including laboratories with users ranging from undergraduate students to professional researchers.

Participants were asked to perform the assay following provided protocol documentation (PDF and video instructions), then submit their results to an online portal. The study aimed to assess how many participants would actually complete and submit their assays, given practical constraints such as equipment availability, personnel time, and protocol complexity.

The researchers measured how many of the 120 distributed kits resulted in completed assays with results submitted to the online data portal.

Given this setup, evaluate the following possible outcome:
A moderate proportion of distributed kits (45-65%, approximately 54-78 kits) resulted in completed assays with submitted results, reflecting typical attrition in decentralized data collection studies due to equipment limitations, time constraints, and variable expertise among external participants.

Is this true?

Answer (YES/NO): YES